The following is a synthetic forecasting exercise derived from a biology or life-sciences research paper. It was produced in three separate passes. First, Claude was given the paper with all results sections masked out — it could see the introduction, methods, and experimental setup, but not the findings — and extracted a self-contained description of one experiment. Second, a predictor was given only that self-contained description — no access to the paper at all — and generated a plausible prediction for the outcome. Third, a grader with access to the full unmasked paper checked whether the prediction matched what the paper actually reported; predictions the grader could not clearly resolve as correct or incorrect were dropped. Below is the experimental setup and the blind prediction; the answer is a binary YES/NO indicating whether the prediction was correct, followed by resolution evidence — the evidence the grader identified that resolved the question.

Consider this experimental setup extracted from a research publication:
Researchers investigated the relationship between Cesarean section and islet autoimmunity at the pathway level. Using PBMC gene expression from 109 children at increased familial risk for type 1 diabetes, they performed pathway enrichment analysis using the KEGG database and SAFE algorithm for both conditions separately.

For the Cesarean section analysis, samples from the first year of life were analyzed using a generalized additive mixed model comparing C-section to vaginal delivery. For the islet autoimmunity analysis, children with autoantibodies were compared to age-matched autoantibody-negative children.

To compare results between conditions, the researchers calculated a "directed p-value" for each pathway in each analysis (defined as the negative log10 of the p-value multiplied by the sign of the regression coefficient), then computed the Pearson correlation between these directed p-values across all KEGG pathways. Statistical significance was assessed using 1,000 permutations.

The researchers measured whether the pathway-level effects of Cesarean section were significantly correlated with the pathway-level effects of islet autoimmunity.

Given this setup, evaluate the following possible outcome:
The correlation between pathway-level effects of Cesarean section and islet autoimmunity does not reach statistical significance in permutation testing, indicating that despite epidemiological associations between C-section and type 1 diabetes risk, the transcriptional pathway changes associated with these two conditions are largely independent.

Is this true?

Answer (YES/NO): NO